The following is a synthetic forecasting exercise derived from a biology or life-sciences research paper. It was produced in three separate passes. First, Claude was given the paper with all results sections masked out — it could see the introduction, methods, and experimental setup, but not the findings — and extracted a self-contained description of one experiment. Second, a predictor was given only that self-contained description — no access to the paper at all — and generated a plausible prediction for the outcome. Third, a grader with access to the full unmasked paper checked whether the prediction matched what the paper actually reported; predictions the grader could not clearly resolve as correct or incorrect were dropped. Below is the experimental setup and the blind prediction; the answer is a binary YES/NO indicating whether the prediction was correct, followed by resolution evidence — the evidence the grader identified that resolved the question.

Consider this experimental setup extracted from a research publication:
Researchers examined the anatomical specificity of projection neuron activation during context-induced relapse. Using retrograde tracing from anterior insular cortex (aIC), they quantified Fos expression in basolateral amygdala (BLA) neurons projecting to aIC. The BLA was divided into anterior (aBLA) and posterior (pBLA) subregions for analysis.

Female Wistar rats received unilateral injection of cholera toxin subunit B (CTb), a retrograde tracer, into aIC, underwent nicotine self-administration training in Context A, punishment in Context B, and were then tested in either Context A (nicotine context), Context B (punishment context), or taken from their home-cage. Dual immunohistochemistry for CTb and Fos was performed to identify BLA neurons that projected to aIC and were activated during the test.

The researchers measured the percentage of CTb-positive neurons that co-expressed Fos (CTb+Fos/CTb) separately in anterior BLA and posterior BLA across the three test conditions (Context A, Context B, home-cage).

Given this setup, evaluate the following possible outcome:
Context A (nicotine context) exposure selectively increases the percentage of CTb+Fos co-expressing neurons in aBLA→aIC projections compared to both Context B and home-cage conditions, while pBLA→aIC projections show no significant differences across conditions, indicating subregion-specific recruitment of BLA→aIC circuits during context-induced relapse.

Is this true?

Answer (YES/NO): NO